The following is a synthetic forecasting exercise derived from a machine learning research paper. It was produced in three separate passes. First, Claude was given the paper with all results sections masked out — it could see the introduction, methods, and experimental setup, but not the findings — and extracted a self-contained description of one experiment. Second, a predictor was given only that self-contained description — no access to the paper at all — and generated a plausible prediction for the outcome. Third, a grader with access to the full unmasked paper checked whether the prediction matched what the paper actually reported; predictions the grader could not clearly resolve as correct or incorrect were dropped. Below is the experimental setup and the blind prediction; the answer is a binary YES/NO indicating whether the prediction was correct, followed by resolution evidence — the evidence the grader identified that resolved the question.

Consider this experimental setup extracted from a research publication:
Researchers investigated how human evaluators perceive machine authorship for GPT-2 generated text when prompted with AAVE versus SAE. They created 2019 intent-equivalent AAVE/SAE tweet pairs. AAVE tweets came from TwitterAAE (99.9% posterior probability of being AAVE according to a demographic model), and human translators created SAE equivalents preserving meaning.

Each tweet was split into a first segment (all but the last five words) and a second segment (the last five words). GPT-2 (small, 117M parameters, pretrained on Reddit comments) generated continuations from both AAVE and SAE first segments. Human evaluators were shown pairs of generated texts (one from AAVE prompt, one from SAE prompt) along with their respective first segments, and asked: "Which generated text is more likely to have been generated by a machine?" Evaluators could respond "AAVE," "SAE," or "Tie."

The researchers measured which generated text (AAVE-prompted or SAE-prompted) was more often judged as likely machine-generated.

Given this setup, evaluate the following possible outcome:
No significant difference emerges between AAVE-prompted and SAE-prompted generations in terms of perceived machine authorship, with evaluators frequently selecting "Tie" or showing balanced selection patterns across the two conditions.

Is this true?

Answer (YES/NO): NO